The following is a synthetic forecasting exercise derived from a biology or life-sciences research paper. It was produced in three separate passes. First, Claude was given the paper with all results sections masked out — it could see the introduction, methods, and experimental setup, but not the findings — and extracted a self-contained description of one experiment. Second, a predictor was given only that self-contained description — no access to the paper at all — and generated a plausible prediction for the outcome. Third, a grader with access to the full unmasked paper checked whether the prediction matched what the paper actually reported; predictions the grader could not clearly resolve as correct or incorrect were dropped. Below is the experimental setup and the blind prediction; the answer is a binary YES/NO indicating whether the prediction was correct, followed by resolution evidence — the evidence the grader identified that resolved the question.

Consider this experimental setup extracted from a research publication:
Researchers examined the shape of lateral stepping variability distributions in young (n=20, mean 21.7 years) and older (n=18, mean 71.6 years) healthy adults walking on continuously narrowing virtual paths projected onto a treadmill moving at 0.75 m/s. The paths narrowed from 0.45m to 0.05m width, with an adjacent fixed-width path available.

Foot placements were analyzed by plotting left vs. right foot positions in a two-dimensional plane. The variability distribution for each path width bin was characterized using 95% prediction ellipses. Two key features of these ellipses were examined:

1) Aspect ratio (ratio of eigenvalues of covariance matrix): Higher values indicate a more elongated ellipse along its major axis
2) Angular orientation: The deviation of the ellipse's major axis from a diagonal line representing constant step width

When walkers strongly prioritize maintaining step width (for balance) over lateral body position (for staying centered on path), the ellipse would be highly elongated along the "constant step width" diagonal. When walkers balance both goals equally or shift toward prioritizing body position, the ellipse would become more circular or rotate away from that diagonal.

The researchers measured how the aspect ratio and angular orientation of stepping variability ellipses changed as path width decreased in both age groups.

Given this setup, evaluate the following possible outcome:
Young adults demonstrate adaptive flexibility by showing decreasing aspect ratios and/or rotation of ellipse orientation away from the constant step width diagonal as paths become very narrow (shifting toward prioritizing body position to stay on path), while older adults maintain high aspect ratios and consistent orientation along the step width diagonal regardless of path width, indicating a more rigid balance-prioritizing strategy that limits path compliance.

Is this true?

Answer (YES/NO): NO